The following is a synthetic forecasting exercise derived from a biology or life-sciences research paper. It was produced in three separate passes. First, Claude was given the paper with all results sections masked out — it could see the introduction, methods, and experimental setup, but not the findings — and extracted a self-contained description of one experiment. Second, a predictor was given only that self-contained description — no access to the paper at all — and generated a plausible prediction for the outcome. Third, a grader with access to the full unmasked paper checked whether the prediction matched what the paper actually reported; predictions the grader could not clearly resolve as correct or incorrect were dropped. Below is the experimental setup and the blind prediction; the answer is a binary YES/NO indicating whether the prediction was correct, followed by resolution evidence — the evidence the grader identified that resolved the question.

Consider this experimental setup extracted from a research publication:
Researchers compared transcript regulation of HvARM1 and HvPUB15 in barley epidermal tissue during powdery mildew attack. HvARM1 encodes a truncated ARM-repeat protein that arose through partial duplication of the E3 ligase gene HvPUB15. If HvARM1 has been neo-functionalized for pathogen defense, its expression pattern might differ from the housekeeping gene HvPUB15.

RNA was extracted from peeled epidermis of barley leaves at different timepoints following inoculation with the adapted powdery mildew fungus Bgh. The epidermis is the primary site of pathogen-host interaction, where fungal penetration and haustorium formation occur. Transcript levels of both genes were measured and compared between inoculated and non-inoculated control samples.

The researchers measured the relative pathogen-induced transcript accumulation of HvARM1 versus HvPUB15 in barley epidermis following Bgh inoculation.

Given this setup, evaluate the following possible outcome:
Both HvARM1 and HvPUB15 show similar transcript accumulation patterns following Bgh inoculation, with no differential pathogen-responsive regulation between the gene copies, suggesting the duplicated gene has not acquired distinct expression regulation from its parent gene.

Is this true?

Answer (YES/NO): NO